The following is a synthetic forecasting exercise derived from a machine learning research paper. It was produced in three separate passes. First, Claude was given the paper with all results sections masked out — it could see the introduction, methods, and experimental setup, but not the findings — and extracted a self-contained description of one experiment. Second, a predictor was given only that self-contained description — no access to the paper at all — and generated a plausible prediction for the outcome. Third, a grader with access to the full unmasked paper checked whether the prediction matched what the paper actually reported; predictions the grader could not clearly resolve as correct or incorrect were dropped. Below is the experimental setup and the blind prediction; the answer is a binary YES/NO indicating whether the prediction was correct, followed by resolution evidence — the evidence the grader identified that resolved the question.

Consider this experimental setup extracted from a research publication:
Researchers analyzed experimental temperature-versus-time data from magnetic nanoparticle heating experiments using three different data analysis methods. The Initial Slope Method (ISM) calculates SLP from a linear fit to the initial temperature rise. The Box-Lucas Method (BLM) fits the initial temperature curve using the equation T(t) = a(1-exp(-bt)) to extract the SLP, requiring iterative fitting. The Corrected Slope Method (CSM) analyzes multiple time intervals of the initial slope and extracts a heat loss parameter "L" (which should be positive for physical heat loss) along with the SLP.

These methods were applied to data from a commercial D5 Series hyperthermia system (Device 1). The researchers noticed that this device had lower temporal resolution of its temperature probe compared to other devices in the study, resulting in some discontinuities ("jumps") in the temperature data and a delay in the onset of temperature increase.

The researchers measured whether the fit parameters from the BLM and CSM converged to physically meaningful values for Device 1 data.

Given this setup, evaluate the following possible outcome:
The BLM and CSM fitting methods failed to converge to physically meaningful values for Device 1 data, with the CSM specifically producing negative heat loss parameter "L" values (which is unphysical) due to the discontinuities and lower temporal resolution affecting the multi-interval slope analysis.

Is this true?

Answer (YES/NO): YES